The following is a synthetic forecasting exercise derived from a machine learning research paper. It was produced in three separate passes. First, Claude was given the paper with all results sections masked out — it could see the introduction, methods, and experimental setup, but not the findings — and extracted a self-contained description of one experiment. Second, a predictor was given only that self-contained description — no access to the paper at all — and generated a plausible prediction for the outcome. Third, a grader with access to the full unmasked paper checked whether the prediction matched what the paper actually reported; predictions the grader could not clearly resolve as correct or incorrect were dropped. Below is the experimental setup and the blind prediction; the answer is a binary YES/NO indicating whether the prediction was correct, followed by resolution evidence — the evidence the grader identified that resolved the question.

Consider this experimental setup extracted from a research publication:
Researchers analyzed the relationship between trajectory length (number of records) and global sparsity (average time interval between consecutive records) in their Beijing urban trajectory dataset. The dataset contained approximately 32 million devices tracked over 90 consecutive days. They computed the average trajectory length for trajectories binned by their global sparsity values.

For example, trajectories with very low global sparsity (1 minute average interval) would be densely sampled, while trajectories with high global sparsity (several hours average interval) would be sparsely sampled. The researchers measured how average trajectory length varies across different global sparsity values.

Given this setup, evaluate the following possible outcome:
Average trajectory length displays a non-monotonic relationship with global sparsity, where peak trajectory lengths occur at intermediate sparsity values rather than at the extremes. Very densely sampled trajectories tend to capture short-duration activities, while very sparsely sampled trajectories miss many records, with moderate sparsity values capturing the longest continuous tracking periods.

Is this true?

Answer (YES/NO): YES